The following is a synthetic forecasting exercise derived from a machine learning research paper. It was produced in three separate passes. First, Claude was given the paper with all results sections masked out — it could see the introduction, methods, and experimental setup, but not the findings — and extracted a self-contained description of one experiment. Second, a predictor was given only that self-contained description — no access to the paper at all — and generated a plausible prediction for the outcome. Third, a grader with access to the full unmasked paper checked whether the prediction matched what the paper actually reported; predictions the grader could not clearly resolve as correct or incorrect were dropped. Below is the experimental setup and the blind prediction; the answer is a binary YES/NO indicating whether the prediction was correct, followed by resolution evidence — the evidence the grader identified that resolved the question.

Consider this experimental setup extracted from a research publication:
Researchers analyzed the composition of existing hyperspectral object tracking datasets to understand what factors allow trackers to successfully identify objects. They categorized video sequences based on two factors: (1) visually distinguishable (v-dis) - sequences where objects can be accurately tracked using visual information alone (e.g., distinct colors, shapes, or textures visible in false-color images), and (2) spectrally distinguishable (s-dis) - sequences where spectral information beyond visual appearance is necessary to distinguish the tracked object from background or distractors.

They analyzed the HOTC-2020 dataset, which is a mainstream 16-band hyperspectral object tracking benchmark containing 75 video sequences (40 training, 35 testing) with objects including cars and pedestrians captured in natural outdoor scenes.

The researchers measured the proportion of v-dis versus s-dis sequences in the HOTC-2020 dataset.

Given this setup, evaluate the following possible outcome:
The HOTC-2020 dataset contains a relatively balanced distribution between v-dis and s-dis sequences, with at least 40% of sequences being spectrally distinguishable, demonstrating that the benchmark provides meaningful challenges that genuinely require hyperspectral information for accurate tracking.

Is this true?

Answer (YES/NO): NO